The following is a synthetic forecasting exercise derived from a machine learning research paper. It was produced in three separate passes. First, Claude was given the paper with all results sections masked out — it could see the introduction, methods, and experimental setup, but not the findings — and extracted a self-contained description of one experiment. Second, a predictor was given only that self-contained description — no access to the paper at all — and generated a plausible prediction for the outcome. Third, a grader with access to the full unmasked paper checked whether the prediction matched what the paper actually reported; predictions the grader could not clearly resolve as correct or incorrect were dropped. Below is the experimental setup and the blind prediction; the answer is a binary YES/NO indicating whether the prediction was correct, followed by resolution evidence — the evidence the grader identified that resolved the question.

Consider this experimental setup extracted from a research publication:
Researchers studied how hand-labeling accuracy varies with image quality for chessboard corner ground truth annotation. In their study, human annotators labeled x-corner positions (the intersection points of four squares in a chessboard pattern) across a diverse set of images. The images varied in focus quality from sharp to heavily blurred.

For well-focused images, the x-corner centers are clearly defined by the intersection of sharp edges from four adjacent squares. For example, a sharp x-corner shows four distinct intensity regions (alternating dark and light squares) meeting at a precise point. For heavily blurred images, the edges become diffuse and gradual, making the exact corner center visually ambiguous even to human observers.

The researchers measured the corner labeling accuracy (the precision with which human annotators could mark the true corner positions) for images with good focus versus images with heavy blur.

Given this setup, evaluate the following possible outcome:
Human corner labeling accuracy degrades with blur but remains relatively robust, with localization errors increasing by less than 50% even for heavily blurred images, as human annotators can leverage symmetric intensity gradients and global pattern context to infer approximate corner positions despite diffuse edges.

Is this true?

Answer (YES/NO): NO